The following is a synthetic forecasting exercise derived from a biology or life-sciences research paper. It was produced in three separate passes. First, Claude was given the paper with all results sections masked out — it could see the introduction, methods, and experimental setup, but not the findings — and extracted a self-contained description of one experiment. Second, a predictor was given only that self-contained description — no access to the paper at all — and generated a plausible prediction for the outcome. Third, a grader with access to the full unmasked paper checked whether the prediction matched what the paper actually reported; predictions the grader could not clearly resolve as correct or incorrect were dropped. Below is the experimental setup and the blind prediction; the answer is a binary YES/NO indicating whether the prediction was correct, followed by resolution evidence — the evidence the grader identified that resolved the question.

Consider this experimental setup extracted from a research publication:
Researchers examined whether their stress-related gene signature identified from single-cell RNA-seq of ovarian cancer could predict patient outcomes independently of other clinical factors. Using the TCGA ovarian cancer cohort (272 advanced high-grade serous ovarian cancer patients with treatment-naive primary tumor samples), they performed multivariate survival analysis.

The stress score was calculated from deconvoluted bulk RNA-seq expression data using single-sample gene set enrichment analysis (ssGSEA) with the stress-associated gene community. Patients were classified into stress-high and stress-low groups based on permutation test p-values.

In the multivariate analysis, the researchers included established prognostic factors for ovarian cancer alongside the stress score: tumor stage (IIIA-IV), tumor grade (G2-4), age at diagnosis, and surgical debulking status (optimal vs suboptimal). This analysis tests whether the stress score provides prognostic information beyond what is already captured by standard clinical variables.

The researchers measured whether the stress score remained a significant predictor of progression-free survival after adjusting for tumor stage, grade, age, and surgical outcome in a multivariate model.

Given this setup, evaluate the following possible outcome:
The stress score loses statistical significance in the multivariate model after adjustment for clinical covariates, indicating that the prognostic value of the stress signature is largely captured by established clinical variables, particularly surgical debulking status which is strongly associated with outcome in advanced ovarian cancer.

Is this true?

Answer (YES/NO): NO